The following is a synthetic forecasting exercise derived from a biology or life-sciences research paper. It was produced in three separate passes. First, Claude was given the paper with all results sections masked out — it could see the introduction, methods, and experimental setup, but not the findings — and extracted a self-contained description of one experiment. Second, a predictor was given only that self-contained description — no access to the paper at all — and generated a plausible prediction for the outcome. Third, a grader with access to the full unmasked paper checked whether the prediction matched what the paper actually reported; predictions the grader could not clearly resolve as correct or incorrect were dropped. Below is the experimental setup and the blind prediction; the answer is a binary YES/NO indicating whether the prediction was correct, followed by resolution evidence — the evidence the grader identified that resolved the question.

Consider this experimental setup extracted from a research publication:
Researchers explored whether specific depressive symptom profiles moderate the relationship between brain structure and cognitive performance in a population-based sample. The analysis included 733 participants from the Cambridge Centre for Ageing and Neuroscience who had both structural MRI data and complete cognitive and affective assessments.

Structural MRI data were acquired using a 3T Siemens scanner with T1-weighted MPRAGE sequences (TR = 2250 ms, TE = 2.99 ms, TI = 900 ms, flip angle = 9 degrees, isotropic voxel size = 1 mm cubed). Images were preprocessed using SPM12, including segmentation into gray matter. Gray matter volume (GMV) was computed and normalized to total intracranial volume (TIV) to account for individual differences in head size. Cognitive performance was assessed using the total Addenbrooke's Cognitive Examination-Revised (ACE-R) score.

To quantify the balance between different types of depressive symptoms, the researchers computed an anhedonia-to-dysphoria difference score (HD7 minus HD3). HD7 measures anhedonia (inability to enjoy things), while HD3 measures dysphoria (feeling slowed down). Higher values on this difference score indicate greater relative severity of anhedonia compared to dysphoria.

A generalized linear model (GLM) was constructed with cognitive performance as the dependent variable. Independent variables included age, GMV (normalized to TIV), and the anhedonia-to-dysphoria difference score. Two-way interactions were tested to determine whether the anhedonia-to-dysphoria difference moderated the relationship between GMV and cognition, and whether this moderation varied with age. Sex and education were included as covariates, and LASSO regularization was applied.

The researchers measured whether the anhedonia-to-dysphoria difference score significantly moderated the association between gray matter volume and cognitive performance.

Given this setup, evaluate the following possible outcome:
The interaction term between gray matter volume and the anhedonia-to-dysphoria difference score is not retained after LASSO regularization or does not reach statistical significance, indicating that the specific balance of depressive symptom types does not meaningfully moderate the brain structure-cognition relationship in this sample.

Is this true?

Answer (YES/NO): NO